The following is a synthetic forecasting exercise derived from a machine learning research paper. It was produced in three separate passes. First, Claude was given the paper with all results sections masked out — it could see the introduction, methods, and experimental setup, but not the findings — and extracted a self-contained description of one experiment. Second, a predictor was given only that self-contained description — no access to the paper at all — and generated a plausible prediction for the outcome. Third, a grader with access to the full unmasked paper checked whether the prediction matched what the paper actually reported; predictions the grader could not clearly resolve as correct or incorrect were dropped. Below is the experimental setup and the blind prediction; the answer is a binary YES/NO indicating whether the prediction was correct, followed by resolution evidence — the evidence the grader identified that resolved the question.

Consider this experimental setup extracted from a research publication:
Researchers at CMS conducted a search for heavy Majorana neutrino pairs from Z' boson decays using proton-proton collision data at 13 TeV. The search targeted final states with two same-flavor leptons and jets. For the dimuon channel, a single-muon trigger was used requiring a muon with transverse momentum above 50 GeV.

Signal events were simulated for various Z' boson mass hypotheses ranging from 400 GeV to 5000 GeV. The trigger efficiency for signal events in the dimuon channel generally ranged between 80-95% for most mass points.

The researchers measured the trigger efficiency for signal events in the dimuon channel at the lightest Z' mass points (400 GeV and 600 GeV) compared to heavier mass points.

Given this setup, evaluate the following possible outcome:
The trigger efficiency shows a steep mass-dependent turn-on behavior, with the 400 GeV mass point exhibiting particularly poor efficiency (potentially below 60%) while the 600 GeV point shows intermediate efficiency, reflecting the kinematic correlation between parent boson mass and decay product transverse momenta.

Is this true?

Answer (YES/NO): NO